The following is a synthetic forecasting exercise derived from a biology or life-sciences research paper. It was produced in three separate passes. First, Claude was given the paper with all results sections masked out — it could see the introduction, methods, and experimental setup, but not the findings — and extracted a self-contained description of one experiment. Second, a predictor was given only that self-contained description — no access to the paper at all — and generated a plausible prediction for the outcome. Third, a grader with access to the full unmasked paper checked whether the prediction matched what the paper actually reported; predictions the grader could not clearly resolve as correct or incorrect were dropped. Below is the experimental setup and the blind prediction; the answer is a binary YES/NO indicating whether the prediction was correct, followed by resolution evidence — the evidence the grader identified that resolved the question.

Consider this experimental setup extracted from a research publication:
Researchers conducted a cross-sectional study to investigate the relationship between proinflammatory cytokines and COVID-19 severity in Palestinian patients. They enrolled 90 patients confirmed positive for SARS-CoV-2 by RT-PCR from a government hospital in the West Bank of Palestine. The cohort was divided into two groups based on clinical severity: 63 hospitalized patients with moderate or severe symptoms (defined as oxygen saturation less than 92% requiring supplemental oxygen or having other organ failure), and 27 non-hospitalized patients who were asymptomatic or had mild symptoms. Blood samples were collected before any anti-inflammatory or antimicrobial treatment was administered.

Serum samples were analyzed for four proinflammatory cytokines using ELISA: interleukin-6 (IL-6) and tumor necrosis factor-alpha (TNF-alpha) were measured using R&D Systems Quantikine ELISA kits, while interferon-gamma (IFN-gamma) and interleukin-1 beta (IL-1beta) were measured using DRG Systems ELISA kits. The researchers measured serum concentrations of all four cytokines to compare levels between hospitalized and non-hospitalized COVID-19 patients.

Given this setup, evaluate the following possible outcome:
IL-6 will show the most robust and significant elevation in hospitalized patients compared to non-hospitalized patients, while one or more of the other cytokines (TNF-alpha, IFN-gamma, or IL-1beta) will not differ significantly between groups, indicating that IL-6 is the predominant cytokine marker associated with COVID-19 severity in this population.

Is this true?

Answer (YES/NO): NO